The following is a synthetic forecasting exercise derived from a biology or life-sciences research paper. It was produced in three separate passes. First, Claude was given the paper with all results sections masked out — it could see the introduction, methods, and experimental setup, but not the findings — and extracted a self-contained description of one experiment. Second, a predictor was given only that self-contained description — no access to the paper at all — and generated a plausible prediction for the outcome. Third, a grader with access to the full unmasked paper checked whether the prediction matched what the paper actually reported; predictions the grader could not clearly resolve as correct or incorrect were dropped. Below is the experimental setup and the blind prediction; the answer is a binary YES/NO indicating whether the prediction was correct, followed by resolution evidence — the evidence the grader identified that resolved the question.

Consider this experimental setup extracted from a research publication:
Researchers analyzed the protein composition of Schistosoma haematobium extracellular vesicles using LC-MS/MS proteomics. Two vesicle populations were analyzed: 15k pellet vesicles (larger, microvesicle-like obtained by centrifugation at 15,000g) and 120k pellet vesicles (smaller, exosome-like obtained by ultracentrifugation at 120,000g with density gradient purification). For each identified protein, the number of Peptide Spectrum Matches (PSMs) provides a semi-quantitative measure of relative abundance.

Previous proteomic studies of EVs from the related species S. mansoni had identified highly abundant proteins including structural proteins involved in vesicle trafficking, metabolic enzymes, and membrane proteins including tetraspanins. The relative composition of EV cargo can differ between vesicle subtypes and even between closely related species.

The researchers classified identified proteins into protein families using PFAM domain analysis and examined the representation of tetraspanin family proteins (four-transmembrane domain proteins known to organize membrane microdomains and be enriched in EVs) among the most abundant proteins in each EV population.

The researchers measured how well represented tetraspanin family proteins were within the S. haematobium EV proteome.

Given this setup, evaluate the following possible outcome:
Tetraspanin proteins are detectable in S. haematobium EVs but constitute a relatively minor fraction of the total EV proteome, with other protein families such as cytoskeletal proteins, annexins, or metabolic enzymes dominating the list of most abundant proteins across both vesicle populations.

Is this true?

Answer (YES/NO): NO